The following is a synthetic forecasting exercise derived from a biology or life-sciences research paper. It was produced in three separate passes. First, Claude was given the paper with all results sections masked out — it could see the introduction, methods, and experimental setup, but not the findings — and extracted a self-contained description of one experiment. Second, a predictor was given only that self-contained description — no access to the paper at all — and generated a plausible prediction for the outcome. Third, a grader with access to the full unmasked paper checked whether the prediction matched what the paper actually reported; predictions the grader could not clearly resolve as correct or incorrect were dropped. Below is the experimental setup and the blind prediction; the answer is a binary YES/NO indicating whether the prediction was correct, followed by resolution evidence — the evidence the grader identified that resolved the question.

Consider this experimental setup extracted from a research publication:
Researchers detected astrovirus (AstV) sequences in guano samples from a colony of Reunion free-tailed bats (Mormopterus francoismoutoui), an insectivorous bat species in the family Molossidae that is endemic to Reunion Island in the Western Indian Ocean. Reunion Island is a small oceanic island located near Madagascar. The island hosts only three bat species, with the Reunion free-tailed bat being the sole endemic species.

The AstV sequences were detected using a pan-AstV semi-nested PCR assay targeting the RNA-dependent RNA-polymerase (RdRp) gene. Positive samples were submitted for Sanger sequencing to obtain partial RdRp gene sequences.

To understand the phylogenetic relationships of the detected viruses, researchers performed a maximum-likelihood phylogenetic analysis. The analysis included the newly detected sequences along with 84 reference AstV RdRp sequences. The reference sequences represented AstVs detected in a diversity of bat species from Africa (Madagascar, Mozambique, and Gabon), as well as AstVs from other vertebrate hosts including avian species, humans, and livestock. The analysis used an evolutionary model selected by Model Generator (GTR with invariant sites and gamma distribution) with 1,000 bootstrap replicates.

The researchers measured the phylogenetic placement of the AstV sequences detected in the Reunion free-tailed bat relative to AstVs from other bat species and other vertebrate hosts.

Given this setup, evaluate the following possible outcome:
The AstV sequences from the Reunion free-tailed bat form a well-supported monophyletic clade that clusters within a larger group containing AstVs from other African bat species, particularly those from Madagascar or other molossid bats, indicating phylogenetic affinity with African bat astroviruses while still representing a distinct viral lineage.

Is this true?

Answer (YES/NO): NO